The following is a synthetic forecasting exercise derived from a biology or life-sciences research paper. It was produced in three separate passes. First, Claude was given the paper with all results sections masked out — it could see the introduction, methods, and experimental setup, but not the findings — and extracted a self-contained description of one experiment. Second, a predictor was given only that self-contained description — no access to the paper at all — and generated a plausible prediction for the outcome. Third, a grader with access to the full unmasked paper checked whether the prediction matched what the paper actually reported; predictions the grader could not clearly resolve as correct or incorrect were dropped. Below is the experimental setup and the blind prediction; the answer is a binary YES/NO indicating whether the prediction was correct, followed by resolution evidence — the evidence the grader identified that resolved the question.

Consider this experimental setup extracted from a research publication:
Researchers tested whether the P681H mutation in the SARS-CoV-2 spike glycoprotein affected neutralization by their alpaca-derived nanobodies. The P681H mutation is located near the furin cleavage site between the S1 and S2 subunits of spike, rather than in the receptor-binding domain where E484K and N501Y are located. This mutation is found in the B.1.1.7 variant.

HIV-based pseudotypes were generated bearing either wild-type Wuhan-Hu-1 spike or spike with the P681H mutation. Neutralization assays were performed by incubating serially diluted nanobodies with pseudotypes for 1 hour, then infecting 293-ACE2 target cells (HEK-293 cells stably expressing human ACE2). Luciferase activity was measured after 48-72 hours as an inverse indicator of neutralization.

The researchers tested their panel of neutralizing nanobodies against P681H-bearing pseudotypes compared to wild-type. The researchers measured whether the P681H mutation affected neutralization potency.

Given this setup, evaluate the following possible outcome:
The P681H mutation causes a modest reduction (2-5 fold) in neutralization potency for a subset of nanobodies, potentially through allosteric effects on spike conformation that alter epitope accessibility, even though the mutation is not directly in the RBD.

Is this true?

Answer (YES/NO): NO